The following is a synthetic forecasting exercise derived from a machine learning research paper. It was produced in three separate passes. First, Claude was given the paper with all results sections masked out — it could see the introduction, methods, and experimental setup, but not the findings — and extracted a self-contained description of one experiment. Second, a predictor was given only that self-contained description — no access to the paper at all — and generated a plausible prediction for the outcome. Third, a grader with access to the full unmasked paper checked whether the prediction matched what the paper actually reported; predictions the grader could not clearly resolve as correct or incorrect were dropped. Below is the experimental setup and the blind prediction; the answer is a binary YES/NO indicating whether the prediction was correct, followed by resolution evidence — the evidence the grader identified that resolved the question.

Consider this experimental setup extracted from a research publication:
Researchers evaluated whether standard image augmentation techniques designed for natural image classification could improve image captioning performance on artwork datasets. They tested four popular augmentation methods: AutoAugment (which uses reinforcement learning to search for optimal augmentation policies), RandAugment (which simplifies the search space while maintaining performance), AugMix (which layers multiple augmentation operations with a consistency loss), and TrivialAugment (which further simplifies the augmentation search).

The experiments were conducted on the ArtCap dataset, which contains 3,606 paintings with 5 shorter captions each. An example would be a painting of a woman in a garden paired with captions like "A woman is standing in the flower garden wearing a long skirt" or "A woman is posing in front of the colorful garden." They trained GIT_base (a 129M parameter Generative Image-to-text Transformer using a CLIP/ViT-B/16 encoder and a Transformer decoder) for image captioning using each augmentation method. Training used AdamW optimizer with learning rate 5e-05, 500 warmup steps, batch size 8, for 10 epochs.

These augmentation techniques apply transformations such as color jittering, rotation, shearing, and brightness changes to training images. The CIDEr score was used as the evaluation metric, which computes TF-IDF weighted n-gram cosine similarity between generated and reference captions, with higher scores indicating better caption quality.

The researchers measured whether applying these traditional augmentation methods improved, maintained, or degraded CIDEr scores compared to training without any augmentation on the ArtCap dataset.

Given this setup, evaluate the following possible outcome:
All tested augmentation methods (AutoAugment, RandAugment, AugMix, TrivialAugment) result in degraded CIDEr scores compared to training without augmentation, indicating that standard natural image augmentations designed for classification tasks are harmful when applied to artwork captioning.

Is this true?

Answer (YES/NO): YES